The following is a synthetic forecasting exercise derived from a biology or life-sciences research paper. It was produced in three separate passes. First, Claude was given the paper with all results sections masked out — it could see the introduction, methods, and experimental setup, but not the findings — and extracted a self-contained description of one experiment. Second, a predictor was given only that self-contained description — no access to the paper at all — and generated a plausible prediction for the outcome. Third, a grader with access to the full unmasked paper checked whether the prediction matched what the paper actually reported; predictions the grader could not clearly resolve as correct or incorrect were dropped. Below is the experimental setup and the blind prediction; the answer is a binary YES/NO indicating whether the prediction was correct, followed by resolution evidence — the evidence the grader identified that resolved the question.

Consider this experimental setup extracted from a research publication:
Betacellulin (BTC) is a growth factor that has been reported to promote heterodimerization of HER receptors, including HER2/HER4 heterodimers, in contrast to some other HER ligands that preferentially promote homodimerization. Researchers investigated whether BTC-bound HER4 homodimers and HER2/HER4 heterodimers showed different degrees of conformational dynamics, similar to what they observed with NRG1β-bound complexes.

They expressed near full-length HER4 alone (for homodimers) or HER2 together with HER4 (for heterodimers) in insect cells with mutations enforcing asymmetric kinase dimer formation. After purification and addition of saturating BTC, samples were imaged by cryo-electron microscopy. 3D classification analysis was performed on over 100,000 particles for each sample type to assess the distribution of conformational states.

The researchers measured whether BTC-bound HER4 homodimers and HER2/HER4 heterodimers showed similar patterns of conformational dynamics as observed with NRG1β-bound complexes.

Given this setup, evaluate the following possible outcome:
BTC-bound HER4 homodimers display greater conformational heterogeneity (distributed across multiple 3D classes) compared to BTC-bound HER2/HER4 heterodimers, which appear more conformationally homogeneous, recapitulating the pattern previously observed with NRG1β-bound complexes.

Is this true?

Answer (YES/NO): YES